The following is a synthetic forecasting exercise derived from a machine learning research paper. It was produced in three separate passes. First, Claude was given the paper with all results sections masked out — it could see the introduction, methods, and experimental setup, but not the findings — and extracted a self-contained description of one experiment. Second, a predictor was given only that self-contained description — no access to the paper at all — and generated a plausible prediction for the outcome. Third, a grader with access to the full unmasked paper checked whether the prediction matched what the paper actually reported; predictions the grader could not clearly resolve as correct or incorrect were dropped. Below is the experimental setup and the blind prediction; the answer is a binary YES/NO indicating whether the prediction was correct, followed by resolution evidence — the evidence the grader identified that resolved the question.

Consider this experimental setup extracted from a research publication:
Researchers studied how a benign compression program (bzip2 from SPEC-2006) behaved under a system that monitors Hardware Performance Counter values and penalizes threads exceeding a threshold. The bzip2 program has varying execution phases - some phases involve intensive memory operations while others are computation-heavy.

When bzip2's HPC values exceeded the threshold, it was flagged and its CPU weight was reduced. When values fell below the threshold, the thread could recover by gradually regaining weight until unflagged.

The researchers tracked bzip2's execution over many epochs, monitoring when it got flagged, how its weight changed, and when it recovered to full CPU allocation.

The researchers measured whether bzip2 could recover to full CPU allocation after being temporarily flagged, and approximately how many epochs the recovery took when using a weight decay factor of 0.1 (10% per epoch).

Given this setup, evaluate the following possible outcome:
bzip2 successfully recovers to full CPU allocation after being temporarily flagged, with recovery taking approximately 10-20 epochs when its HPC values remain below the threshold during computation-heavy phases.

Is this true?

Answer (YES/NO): NO